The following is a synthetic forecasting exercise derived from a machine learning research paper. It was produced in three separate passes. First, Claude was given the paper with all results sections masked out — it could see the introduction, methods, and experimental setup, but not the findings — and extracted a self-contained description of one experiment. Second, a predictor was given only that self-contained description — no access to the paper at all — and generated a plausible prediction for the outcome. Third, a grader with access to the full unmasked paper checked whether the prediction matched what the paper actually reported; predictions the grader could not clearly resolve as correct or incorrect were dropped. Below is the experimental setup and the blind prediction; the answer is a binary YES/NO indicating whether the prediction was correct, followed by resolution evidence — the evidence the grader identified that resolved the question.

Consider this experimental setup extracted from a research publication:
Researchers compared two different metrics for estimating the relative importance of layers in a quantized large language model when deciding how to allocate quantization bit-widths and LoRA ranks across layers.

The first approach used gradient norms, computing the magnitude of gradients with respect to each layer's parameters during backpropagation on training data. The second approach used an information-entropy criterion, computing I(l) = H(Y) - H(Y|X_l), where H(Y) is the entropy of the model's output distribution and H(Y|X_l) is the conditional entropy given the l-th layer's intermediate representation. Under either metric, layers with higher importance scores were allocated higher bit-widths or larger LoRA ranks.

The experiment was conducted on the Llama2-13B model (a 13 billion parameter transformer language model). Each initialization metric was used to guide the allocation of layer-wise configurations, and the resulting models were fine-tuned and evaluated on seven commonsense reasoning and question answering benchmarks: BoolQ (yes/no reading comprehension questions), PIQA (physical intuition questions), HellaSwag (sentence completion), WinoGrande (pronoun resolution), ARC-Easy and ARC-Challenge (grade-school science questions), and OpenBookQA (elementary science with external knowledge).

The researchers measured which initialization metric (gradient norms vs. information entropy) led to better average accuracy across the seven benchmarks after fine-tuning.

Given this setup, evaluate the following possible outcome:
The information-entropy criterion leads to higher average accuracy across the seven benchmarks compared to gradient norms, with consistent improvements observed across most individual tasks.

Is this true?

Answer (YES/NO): YES